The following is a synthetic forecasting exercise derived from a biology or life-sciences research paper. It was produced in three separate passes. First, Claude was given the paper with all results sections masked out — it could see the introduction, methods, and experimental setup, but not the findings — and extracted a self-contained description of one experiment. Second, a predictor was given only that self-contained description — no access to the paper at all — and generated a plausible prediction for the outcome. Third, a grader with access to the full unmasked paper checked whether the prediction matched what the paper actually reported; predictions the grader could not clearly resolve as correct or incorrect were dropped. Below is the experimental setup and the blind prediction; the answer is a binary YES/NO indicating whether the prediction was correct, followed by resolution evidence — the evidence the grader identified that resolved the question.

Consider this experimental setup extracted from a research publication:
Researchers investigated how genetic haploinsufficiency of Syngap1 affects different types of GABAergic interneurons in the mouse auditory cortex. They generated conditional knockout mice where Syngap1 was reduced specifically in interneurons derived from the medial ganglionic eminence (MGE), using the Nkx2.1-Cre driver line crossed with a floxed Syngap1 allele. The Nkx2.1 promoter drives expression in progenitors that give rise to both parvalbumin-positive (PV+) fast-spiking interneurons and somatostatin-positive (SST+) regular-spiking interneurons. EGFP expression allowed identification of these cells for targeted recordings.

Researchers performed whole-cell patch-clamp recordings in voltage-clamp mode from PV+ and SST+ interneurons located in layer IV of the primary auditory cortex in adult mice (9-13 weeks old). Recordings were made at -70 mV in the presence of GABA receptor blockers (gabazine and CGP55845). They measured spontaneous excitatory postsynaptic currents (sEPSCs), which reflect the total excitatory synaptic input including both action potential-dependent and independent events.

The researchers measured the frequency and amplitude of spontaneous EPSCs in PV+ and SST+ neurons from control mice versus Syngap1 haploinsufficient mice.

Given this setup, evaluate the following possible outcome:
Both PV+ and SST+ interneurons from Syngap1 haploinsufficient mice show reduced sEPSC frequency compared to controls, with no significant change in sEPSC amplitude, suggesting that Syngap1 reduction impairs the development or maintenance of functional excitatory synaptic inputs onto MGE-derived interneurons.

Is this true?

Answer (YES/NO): NO